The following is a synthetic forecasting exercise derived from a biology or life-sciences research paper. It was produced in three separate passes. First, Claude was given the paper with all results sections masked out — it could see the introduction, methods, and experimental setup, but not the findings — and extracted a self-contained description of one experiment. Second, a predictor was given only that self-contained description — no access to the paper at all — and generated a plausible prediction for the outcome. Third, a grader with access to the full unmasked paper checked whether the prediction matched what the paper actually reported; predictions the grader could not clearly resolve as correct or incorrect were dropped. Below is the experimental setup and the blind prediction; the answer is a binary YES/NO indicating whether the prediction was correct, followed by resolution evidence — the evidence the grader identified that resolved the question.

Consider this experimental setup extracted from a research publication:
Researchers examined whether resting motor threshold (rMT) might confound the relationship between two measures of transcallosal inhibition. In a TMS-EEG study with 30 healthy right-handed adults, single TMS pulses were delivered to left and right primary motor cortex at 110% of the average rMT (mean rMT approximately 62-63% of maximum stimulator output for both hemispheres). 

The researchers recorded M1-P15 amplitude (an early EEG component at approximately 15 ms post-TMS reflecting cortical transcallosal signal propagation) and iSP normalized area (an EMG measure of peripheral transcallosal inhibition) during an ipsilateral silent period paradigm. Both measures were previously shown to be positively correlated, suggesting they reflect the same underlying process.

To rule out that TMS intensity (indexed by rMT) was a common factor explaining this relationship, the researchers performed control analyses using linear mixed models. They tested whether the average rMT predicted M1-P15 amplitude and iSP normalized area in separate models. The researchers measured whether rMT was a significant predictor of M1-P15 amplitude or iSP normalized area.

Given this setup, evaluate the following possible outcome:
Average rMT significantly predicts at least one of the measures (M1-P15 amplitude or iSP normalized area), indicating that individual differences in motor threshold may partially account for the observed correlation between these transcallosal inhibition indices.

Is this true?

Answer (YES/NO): NO